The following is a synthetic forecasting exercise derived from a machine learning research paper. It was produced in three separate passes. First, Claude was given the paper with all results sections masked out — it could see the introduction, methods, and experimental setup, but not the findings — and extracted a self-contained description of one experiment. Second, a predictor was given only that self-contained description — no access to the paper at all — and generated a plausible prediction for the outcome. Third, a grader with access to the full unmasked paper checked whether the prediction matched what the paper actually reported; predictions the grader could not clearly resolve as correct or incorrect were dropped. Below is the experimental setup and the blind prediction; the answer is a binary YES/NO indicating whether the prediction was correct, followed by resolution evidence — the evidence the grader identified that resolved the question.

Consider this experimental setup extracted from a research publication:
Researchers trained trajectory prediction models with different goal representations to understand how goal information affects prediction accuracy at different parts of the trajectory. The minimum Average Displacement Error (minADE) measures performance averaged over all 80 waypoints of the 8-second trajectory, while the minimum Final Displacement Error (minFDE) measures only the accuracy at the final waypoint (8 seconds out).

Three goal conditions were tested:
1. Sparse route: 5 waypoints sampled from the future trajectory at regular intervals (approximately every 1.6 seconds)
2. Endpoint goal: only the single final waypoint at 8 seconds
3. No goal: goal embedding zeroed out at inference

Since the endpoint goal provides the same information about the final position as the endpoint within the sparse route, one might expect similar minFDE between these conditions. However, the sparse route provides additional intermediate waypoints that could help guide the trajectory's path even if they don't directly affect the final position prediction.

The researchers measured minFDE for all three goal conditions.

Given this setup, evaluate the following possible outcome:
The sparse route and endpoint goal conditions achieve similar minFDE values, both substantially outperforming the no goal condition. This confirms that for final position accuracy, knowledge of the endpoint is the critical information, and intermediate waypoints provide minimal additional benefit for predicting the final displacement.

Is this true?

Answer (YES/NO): NO